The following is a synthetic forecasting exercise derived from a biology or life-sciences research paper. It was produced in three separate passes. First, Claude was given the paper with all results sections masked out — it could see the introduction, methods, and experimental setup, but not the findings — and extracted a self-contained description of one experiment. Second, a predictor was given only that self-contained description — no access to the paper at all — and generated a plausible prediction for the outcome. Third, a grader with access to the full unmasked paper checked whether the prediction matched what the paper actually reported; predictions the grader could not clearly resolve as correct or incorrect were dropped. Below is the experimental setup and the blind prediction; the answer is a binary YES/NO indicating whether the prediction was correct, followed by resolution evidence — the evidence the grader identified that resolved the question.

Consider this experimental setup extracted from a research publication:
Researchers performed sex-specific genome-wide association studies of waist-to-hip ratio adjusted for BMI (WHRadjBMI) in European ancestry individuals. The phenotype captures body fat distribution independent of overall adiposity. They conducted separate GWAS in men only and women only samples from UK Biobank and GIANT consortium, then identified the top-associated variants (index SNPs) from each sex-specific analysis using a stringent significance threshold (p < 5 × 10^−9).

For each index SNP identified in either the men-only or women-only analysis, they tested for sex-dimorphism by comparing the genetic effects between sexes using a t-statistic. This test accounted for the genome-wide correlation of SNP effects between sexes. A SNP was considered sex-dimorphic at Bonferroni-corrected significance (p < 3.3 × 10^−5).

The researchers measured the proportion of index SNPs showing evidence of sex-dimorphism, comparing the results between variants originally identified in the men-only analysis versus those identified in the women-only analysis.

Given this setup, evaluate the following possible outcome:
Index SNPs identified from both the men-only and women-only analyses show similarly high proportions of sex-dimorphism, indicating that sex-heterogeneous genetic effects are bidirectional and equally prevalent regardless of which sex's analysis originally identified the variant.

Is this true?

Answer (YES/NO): NO